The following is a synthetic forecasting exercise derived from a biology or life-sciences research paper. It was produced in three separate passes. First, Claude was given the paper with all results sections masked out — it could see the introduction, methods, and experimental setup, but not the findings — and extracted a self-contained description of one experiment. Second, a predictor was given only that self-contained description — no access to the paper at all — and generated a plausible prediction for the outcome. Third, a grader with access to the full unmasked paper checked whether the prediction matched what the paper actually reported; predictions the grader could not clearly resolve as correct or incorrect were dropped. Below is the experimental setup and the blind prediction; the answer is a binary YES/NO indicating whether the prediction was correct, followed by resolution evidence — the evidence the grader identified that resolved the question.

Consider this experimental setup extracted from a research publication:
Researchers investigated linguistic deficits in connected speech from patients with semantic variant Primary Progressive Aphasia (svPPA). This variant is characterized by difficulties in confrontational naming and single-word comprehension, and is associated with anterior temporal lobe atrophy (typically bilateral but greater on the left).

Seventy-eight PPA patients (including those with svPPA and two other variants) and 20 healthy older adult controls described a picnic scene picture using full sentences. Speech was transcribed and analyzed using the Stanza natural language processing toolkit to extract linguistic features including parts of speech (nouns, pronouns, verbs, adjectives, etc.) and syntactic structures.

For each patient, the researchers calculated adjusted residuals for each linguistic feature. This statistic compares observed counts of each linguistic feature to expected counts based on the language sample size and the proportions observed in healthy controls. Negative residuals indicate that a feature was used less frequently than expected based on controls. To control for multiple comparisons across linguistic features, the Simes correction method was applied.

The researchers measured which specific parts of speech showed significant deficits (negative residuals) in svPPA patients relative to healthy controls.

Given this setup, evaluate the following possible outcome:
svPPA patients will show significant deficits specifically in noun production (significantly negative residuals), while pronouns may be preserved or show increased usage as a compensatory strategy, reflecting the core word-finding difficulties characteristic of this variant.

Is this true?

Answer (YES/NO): YES